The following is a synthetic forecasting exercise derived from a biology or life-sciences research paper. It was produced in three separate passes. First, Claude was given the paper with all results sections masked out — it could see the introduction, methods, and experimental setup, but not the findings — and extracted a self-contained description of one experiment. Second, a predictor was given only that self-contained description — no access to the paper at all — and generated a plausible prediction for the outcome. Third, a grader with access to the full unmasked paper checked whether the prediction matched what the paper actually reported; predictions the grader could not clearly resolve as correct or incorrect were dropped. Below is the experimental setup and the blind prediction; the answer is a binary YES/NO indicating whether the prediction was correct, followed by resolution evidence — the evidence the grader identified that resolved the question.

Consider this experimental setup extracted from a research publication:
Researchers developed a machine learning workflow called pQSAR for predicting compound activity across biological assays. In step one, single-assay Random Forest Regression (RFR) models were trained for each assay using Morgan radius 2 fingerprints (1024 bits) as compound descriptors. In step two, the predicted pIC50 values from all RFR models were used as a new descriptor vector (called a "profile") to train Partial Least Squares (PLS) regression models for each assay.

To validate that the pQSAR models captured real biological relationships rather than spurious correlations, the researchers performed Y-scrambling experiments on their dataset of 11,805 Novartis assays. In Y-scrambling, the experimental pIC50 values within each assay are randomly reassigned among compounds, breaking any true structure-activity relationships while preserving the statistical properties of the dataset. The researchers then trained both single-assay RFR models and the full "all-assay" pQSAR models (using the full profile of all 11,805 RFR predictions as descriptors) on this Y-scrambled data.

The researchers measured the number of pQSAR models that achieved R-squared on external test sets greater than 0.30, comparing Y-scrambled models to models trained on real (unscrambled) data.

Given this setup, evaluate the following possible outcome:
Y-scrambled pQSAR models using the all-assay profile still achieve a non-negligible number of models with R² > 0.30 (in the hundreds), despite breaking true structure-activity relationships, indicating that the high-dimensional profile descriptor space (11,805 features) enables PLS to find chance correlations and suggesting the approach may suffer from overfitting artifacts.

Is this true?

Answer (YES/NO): NO